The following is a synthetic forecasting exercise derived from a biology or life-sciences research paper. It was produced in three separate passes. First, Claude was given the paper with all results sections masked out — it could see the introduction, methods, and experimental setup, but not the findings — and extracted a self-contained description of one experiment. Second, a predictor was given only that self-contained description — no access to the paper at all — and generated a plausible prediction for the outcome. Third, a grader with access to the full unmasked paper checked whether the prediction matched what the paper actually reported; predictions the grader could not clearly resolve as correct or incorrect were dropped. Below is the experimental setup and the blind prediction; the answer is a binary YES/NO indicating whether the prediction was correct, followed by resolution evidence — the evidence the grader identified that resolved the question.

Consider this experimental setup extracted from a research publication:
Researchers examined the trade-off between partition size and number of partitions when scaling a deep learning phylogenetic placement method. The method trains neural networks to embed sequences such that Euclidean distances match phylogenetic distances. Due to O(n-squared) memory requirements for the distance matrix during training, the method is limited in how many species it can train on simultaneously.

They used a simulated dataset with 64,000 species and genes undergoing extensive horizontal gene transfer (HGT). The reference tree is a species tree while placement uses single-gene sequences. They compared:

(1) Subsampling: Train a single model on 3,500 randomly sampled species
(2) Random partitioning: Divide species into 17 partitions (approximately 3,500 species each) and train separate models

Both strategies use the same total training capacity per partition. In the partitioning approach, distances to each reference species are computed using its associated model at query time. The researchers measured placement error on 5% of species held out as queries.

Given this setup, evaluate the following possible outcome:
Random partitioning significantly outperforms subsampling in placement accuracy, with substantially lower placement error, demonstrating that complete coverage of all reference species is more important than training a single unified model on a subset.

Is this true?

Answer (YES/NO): YES